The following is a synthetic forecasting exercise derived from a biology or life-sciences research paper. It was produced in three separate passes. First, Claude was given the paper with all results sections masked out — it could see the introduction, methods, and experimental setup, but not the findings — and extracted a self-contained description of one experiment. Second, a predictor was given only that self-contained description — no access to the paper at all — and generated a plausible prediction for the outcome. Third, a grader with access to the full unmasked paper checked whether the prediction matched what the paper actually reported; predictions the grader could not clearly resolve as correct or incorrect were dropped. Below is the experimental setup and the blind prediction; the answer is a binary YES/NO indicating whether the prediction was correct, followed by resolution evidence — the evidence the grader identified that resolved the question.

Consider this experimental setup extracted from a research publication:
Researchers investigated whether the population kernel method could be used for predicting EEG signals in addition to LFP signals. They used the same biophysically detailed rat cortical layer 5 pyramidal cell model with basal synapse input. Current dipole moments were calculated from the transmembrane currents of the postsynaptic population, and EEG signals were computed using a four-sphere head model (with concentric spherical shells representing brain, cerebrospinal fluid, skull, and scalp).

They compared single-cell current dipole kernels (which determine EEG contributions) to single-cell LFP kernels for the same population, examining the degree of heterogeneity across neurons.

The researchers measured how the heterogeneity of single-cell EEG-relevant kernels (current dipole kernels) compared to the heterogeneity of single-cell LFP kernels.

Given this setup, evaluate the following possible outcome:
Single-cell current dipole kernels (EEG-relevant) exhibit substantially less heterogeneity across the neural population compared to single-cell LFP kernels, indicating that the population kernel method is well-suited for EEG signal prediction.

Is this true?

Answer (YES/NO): YES